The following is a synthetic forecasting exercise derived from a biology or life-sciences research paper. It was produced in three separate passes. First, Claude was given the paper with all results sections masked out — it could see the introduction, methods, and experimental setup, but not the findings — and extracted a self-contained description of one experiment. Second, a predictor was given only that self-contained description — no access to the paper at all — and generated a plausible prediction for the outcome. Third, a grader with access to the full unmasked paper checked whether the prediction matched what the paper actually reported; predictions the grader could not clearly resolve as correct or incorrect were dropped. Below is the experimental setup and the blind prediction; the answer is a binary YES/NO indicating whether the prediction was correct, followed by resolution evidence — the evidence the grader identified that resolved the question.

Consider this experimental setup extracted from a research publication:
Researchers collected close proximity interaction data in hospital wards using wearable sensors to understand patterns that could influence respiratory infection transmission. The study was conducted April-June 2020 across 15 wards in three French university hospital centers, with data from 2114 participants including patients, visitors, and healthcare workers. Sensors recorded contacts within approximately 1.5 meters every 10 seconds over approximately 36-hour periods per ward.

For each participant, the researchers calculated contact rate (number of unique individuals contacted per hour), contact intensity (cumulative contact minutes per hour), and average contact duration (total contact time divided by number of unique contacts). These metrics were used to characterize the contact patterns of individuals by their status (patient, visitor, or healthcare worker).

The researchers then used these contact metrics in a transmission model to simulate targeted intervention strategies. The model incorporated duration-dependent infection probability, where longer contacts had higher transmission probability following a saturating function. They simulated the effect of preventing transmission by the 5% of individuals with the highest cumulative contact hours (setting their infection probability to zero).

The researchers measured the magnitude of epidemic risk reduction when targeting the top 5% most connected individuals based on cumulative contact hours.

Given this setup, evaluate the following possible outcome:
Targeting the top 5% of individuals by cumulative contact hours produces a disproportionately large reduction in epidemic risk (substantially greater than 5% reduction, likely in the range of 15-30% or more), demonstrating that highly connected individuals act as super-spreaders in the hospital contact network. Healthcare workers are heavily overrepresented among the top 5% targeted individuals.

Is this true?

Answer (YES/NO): NO